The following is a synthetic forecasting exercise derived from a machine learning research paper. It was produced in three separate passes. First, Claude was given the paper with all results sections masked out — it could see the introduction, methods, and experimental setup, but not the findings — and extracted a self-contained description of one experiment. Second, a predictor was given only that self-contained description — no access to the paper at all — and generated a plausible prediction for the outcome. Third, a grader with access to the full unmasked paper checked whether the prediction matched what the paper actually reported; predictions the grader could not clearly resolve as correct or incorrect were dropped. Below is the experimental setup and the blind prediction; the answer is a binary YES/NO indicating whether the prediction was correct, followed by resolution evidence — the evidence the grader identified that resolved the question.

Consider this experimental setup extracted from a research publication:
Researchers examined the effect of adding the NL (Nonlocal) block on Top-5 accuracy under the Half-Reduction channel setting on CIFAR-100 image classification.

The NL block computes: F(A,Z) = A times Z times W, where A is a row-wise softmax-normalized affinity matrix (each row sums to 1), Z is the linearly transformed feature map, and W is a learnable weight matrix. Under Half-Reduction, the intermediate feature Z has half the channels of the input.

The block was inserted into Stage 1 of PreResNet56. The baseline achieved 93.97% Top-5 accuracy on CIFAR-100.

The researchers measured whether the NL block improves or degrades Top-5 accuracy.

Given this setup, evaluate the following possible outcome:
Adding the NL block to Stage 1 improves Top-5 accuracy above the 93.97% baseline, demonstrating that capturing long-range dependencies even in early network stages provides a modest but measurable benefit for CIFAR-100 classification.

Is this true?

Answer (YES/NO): NO